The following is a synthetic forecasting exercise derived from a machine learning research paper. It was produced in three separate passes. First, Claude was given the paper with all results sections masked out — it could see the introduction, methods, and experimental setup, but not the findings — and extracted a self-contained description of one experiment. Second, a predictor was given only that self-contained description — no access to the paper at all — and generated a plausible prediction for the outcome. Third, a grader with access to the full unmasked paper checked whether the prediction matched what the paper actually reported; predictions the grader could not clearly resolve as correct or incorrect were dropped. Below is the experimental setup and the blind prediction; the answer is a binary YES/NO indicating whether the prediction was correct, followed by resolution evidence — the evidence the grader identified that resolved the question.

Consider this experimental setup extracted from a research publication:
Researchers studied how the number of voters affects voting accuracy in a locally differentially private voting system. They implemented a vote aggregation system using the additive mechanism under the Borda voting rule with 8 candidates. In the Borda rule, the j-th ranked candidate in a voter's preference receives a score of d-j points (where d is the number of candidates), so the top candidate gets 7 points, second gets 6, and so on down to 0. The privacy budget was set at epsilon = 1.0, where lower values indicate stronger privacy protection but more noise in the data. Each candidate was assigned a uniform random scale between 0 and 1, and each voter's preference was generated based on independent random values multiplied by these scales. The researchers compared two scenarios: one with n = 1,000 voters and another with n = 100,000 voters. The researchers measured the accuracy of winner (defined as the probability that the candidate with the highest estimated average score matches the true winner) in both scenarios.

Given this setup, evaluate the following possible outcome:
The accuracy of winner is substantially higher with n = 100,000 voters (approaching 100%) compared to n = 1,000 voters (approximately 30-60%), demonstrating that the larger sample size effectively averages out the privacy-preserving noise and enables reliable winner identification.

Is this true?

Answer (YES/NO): NO